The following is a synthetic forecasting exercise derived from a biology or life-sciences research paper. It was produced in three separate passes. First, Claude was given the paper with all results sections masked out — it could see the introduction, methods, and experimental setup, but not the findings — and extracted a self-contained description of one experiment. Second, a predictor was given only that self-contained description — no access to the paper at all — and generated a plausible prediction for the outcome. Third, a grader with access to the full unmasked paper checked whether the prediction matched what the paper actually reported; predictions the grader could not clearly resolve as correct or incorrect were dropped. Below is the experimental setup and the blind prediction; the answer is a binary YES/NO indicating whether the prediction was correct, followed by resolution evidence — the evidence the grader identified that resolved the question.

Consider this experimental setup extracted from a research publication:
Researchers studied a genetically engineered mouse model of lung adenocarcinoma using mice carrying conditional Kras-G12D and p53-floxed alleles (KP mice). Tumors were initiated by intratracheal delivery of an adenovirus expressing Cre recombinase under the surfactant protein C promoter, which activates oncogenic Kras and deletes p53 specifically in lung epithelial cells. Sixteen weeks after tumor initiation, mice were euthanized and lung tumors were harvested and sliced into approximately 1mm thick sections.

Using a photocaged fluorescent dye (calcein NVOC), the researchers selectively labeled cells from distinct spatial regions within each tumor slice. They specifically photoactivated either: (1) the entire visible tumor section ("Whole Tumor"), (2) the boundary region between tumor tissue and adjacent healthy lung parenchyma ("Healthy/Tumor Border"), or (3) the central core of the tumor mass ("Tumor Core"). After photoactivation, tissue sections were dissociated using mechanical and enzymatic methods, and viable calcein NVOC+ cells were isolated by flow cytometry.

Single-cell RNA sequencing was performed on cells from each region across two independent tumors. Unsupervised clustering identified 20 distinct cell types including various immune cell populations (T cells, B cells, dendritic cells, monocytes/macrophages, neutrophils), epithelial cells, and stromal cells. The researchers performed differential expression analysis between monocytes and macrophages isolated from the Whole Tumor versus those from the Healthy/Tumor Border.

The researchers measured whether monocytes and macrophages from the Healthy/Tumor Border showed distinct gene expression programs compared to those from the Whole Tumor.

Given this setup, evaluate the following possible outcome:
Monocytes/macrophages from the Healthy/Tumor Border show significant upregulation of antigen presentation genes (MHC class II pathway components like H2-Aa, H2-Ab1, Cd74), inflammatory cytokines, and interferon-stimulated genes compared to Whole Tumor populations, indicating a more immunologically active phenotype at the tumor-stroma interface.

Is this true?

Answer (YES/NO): NO